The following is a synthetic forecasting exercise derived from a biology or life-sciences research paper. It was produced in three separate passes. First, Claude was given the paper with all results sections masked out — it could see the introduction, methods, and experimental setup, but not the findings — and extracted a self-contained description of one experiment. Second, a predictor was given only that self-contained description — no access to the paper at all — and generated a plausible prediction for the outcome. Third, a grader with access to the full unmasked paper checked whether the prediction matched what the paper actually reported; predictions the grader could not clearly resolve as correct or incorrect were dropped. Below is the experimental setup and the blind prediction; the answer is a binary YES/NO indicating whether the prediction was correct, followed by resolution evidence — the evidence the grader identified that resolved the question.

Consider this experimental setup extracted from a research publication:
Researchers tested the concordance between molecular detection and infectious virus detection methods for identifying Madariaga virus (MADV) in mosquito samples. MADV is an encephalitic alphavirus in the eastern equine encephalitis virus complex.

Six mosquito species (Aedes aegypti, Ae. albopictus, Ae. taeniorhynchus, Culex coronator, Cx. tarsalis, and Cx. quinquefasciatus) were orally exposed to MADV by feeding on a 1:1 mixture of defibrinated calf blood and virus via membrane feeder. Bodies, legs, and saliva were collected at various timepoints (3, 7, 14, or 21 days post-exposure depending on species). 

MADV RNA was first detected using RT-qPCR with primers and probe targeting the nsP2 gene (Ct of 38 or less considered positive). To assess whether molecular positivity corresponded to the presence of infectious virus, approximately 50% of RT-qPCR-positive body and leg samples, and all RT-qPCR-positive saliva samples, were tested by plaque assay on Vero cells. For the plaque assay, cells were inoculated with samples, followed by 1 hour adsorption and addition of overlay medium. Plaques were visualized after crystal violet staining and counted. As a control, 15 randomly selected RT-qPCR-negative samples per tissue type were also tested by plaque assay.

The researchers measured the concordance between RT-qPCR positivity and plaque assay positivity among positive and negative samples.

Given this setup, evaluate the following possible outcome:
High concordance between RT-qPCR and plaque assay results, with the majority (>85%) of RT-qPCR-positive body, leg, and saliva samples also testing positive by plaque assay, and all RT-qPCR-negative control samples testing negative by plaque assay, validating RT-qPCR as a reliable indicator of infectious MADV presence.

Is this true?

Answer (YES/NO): YES